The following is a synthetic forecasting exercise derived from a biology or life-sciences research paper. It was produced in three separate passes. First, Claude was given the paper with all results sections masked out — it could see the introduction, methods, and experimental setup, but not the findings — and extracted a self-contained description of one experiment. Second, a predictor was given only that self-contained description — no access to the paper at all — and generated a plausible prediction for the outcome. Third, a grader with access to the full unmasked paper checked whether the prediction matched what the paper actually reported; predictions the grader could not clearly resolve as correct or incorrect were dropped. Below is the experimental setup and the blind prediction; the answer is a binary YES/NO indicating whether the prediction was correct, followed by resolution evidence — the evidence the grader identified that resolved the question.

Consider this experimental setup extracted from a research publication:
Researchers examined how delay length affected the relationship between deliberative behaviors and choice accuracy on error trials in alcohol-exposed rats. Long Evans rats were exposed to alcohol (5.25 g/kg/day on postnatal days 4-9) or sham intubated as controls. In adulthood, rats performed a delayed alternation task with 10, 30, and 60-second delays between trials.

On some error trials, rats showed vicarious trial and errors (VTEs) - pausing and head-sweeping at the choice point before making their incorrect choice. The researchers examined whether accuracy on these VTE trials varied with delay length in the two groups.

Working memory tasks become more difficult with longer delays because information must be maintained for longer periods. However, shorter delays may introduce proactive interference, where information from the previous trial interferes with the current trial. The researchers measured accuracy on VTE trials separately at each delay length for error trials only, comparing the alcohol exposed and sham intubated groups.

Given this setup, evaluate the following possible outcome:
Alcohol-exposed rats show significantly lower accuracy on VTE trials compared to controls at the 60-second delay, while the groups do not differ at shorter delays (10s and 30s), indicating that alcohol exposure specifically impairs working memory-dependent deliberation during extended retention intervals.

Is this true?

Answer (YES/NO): NO